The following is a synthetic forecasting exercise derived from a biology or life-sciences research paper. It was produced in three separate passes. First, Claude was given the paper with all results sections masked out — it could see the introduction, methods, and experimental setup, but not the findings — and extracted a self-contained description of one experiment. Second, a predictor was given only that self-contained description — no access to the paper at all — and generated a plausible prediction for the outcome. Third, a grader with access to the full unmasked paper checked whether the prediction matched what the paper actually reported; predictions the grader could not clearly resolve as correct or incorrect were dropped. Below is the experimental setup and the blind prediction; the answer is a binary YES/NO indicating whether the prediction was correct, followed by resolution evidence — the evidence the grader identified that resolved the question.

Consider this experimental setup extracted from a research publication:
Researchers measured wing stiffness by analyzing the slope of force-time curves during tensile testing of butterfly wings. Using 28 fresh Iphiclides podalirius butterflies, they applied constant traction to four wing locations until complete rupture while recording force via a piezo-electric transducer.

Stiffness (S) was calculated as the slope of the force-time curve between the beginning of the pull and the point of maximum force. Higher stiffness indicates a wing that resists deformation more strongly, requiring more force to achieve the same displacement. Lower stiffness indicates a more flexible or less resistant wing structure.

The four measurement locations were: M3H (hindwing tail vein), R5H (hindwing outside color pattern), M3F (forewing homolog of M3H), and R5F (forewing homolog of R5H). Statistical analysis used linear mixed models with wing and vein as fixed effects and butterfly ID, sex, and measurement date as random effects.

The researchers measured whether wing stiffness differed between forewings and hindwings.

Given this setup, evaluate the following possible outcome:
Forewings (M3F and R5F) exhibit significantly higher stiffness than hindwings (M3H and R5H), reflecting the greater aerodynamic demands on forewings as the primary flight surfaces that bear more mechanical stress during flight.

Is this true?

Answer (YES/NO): NO